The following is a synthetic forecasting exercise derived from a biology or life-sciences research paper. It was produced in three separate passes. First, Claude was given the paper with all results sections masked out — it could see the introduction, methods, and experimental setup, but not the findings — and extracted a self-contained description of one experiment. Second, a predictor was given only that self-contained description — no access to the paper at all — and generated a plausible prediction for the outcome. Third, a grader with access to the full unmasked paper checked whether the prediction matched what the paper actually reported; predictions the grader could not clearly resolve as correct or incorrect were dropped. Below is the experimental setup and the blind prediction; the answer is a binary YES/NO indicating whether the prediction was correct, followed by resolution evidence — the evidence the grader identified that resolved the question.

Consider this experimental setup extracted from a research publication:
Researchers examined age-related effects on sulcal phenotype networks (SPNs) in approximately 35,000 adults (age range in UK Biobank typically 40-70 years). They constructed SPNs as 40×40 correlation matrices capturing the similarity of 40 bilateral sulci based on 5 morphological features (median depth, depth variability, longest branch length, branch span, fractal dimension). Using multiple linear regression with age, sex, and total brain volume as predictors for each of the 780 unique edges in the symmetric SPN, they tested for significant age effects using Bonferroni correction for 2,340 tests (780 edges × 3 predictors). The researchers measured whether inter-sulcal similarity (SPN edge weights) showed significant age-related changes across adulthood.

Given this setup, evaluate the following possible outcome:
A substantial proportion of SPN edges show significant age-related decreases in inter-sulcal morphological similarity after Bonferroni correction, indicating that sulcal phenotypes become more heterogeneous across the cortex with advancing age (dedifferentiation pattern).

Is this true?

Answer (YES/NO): NO